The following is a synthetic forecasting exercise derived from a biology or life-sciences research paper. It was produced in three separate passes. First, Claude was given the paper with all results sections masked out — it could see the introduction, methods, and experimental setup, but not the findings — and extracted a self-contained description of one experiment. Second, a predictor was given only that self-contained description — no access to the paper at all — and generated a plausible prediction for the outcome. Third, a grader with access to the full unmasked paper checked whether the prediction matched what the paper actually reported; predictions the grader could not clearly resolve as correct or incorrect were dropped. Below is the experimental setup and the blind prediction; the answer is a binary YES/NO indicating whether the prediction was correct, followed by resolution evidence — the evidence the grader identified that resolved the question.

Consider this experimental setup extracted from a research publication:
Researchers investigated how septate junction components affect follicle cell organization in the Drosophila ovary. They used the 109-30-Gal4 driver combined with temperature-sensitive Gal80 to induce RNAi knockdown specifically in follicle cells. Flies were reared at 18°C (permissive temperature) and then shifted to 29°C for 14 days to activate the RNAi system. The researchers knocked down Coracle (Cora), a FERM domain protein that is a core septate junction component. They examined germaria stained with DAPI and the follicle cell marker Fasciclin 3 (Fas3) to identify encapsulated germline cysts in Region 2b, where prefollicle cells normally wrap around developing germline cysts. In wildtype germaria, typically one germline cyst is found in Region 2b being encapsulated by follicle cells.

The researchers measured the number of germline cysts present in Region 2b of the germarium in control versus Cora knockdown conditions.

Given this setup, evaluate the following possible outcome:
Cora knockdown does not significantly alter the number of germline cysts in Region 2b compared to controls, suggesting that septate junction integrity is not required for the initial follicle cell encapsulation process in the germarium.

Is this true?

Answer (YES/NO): NO